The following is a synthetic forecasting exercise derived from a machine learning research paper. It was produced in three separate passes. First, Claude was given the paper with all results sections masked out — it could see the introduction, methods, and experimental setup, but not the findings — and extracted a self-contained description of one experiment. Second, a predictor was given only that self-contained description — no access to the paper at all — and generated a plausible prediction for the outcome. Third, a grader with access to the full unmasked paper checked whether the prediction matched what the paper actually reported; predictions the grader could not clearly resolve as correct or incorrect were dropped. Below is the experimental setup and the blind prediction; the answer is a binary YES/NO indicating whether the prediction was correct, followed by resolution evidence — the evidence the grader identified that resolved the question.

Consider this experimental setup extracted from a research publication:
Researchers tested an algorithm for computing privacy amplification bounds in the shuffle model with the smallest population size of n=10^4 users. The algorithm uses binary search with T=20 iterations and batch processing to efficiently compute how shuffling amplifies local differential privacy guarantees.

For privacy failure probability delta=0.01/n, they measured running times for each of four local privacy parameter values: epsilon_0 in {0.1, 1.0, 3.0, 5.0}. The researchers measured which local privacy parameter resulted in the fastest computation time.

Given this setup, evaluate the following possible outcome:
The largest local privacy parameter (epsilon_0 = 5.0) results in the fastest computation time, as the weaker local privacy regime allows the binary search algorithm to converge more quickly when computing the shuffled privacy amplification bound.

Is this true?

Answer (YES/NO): NO